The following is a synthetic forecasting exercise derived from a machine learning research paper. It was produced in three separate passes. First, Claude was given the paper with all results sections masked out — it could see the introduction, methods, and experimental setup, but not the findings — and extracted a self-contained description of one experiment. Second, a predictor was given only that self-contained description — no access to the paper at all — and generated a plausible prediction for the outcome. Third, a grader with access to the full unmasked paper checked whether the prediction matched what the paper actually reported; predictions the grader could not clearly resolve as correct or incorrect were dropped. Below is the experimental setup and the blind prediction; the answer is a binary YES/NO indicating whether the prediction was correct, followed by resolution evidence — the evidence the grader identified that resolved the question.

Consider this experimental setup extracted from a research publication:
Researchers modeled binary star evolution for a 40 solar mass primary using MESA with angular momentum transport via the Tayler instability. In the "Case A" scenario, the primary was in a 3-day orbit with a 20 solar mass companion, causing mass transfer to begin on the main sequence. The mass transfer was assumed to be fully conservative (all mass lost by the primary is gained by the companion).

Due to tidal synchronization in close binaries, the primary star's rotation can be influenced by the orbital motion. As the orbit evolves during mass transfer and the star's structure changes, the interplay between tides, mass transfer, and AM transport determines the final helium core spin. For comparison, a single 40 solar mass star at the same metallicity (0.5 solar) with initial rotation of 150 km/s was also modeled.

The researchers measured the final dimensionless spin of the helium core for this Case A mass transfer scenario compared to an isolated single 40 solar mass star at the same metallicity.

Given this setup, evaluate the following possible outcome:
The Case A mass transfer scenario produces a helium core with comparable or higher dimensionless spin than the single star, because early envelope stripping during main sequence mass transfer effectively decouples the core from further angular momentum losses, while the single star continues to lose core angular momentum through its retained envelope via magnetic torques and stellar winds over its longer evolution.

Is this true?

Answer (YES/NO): YES